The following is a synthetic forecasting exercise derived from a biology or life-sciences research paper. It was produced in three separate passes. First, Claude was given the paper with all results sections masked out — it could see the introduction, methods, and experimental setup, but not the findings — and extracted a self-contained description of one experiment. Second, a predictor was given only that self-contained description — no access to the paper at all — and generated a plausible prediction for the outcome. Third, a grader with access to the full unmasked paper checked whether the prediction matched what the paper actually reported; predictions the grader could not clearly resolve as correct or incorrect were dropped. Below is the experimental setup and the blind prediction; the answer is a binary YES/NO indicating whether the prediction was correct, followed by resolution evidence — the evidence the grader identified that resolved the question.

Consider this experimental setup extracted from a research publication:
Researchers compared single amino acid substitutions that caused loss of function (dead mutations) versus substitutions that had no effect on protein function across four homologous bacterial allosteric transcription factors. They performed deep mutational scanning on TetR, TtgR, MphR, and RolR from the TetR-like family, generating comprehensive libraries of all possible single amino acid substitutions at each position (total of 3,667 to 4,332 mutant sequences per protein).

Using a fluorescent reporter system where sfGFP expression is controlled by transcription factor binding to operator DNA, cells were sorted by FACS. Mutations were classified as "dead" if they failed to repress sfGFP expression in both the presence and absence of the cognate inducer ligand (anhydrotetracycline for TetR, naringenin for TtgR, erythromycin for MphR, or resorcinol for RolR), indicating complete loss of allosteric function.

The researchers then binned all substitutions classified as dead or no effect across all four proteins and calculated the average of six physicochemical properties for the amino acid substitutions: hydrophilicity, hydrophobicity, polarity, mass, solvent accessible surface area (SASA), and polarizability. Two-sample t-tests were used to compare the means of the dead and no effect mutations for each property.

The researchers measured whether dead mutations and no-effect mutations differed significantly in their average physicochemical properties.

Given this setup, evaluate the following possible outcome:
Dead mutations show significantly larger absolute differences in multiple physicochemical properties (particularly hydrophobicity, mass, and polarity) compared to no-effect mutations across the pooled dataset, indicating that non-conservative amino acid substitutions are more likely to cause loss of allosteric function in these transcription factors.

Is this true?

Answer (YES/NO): NO